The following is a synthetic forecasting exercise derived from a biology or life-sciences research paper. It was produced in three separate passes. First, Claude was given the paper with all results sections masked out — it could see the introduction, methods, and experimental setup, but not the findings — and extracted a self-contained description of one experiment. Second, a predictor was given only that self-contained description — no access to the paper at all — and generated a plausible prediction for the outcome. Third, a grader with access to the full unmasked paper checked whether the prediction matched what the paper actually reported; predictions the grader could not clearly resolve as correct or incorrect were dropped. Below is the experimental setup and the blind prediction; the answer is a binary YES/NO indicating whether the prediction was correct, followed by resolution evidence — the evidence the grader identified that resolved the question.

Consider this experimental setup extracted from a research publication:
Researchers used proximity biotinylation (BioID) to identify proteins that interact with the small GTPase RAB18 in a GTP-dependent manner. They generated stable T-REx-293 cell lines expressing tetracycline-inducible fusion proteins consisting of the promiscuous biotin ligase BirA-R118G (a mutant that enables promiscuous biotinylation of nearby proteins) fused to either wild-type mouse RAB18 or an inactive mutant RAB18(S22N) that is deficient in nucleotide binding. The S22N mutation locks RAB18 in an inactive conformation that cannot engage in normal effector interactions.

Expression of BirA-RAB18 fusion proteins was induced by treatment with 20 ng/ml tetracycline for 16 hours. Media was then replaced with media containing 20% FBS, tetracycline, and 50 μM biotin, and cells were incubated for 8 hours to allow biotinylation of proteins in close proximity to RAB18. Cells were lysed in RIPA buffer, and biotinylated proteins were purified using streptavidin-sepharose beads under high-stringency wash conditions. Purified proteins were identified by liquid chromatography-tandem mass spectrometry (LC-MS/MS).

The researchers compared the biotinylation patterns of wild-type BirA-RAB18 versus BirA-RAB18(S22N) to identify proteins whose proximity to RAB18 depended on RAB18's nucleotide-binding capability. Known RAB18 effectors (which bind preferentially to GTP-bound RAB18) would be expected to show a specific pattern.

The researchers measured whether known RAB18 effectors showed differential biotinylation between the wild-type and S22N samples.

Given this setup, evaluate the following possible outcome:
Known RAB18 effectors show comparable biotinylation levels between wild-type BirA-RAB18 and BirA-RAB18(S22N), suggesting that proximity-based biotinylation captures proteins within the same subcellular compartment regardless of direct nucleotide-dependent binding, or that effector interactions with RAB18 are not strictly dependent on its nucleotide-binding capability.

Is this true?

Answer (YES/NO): NO